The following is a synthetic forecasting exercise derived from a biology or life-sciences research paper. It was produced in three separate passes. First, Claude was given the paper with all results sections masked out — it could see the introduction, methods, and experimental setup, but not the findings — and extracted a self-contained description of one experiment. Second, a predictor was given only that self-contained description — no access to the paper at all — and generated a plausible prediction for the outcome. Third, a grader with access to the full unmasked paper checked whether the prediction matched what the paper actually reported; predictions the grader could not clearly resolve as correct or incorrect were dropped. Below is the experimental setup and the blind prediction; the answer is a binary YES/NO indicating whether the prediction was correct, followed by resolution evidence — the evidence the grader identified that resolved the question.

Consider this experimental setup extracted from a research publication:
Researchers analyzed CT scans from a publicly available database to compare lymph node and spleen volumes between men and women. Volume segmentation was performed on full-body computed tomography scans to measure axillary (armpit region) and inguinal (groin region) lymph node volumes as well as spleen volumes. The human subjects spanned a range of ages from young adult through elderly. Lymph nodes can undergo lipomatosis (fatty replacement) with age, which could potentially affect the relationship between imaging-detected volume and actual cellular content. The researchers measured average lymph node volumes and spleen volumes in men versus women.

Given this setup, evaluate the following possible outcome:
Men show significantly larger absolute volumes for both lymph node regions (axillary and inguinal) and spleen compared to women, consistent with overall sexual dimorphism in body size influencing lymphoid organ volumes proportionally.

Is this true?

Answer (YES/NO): NO